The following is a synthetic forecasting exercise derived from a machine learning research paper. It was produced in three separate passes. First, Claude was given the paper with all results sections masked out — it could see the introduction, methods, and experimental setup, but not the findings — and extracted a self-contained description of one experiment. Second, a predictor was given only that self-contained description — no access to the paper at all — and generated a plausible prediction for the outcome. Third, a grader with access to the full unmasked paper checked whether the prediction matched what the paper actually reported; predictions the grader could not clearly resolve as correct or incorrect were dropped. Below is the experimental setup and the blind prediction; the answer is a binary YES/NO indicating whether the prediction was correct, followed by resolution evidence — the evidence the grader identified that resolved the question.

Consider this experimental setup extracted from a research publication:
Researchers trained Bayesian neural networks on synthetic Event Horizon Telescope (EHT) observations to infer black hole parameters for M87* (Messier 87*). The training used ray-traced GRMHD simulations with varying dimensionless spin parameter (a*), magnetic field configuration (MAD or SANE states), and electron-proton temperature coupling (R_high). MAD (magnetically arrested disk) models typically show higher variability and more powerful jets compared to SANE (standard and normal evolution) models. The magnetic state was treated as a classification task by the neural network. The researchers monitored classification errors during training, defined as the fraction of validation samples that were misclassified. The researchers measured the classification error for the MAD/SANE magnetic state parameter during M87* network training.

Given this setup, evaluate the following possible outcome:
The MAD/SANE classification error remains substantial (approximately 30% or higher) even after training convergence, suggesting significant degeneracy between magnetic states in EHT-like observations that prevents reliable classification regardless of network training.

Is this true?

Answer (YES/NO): NO